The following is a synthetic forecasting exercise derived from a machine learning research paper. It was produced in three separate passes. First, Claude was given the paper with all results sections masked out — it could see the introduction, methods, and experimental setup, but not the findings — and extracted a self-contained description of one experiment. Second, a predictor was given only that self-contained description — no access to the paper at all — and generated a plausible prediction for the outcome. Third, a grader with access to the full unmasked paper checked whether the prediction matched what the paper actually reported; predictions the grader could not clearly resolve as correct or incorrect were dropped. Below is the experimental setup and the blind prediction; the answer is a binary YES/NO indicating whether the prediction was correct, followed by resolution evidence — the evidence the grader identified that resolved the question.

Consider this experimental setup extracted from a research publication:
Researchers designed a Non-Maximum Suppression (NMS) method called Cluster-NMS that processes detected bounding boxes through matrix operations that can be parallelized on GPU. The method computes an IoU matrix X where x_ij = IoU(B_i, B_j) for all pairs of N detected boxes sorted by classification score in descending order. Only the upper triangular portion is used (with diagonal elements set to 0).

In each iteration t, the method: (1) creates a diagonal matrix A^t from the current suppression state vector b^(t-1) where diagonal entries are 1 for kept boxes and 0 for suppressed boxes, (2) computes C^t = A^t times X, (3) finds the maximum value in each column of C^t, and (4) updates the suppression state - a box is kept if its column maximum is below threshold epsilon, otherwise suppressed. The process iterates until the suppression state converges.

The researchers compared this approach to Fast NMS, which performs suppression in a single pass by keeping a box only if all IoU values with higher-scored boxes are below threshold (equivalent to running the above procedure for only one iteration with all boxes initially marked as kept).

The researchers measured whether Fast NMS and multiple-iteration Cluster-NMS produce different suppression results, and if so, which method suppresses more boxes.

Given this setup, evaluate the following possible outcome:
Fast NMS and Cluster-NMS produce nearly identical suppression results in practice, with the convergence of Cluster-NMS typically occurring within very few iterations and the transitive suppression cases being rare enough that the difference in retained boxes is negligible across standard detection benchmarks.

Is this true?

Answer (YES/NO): NO